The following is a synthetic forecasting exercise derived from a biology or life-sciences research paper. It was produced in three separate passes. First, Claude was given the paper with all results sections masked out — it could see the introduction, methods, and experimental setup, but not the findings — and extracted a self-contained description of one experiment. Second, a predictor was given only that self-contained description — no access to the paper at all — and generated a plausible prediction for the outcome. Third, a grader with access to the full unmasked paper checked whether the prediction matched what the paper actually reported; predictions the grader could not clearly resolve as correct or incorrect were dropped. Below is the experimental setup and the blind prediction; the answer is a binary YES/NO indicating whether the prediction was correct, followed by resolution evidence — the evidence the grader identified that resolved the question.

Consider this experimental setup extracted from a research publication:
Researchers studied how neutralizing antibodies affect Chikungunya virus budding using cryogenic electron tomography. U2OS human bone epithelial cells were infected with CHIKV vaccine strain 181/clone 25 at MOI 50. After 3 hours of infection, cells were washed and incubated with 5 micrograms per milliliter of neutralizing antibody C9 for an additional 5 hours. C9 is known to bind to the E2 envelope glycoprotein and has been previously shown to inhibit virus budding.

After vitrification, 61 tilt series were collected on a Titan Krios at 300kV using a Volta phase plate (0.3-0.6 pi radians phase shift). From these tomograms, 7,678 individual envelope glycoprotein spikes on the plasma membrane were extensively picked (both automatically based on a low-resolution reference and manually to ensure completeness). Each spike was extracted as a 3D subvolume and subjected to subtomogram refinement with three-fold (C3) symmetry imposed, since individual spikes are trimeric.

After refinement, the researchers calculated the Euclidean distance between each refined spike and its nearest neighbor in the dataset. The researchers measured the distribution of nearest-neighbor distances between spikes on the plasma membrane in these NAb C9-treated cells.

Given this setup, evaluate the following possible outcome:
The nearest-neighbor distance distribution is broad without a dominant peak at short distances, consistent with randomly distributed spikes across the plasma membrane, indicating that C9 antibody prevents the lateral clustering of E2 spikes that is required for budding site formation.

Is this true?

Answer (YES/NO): NO